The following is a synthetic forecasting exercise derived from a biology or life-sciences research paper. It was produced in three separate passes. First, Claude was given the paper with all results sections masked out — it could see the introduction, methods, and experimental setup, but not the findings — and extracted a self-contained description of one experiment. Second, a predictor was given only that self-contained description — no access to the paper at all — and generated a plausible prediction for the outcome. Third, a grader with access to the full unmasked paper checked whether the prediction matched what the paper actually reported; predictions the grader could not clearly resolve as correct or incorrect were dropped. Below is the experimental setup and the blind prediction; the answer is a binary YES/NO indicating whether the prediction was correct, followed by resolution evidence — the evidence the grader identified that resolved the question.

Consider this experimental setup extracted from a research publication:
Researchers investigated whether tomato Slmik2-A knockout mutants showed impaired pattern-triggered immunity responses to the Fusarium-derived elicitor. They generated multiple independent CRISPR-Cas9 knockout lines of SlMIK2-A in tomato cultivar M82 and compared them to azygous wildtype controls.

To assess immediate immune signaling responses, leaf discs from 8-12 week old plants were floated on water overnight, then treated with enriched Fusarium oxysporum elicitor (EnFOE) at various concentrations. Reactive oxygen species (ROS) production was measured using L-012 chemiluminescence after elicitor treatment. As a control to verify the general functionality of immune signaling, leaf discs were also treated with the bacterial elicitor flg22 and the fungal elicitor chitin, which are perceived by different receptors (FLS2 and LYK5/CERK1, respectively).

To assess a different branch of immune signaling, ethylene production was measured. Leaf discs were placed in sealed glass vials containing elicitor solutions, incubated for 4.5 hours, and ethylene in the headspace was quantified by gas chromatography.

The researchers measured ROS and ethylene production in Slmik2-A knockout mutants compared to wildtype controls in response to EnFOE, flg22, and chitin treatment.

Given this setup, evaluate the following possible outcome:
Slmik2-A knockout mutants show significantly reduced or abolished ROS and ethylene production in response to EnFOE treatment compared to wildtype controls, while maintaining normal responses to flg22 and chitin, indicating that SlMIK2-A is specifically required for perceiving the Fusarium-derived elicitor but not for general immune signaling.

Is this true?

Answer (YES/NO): NO